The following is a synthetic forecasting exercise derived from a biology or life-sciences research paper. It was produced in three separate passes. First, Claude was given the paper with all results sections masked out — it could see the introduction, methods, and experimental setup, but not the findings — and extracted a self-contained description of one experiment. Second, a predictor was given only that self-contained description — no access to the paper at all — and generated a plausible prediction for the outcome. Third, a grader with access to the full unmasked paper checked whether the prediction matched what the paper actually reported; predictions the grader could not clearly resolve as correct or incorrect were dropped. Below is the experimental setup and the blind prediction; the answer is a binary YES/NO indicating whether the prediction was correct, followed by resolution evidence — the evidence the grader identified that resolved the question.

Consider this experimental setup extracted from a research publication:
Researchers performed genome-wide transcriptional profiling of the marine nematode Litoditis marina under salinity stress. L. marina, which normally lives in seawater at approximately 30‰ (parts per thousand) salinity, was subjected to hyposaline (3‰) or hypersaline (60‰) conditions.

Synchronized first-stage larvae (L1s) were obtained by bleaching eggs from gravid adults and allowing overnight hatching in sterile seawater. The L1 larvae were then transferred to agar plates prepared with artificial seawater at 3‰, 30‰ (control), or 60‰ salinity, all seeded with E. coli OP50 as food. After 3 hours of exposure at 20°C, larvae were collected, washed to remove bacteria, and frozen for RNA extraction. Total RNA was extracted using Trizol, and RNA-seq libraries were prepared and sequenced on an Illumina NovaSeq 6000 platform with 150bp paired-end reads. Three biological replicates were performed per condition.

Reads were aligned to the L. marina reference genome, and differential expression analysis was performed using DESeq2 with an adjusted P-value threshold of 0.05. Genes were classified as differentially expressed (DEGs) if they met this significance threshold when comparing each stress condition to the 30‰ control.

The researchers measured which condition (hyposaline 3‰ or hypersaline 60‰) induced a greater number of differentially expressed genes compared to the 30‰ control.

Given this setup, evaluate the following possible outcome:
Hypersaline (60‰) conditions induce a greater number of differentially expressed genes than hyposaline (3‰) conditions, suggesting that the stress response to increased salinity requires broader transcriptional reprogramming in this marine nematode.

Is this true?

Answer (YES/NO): YES